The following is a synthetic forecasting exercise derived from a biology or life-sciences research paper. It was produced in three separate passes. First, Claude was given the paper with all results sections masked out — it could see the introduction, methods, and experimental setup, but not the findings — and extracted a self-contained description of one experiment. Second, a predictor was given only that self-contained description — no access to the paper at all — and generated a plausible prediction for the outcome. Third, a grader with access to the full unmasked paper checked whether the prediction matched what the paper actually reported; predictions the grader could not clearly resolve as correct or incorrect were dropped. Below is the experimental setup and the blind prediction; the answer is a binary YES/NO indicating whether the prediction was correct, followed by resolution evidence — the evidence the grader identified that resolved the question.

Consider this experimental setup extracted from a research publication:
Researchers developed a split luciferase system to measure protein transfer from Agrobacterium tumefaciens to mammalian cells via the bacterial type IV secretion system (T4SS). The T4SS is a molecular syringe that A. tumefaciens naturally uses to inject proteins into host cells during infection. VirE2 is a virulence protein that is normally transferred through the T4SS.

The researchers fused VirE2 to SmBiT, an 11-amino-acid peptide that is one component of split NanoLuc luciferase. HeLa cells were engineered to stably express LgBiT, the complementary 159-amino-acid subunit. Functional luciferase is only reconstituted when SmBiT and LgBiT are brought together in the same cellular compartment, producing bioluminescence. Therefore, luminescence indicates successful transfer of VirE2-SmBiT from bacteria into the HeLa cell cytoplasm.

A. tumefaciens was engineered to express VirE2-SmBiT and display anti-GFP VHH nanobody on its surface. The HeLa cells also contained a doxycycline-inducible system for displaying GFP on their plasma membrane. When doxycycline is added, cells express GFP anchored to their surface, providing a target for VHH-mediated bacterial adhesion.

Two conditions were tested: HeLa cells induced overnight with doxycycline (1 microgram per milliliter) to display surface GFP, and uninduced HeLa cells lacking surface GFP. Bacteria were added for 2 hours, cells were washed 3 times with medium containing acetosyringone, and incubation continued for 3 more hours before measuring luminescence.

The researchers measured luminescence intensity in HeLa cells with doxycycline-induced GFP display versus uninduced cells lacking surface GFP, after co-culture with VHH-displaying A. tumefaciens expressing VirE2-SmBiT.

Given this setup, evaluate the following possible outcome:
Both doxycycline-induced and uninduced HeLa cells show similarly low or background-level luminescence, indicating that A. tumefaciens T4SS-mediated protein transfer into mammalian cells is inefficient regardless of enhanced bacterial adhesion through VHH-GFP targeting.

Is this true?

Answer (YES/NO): NO